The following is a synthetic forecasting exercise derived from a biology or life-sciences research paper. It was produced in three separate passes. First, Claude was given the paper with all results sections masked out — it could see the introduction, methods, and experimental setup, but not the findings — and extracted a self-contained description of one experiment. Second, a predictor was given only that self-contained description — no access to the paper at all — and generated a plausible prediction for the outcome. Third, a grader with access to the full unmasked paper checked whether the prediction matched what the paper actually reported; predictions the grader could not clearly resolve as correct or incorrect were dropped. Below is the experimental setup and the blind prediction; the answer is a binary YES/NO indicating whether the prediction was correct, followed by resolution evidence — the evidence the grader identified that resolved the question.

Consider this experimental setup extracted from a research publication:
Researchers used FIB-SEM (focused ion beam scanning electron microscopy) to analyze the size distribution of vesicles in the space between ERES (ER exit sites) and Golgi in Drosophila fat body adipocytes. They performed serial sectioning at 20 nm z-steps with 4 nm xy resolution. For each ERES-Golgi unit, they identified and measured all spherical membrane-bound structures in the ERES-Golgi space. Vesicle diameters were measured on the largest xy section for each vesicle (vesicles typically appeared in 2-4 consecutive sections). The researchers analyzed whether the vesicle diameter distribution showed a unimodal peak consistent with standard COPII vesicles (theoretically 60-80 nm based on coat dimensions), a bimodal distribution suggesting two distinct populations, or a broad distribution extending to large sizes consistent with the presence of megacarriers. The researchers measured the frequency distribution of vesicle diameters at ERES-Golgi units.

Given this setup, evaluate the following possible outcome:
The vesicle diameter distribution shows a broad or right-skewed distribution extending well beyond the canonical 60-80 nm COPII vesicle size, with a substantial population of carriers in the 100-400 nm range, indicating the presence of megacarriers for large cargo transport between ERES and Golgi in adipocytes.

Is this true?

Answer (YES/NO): NO